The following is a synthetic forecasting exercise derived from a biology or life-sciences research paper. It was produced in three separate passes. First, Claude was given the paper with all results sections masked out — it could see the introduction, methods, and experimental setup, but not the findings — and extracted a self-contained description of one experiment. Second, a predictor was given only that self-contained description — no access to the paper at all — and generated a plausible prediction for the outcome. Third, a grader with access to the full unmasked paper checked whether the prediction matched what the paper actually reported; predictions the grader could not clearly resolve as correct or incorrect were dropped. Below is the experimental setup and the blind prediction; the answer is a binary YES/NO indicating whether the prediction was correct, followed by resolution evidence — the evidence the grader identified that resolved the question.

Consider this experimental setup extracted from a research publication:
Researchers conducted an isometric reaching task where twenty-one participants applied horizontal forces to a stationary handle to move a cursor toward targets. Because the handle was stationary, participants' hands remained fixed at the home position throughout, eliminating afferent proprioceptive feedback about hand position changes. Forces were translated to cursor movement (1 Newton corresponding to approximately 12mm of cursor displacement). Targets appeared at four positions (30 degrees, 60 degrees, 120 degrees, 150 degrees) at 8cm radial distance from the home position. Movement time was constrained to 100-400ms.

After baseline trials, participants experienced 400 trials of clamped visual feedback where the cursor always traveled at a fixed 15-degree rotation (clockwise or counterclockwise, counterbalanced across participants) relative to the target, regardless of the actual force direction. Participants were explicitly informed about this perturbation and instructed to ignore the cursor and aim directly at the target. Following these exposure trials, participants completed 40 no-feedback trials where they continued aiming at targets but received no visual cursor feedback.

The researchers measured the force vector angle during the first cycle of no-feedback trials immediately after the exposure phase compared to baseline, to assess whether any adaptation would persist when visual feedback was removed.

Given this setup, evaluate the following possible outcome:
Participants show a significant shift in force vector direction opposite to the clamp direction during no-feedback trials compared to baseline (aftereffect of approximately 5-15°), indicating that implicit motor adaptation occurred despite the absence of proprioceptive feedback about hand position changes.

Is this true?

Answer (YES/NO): NO